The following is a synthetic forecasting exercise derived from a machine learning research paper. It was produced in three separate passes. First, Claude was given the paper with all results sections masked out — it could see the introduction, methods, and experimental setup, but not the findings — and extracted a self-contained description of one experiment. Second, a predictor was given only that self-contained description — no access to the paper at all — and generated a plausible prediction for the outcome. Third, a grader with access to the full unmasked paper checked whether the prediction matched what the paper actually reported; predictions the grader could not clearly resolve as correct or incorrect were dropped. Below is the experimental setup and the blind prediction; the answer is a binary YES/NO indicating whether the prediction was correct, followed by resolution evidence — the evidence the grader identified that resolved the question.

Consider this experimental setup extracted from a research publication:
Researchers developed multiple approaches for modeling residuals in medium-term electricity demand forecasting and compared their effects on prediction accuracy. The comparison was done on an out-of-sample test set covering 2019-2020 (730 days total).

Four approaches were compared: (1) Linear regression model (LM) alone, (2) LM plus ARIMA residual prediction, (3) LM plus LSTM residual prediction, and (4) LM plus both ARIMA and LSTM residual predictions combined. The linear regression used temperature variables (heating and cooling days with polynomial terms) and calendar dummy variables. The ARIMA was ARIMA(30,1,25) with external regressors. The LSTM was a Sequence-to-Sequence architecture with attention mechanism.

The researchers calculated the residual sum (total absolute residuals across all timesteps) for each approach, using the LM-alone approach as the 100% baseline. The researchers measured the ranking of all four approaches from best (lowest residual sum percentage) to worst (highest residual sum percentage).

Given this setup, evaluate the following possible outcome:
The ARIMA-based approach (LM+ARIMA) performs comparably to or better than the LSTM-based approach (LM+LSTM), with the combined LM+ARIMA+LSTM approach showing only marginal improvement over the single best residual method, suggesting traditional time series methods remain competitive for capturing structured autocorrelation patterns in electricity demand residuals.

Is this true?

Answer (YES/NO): NO